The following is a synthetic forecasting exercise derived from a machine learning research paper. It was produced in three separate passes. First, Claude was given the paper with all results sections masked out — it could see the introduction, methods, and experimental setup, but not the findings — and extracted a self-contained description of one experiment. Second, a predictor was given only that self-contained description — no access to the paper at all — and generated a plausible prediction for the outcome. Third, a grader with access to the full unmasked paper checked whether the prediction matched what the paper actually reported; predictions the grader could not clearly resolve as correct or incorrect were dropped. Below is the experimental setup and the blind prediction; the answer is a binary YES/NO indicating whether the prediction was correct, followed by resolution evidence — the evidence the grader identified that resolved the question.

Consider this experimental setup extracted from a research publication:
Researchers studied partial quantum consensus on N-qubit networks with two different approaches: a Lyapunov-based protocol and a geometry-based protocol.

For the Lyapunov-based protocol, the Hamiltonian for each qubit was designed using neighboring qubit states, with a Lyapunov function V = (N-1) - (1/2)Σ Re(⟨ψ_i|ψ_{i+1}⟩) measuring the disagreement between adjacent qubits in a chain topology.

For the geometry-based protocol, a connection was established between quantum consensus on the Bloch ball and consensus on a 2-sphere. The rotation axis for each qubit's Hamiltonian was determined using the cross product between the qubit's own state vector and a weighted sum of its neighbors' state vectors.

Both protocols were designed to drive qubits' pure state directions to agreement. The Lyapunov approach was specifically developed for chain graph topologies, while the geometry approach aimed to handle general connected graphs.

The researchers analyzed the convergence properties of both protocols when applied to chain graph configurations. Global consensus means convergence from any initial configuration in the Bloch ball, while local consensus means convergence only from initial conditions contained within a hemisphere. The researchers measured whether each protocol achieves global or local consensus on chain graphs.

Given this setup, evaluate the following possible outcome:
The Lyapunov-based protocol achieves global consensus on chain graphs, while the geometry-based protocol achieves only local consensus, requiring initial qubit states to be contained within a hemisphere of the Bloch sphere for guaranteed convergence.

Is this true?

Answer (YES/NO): YES